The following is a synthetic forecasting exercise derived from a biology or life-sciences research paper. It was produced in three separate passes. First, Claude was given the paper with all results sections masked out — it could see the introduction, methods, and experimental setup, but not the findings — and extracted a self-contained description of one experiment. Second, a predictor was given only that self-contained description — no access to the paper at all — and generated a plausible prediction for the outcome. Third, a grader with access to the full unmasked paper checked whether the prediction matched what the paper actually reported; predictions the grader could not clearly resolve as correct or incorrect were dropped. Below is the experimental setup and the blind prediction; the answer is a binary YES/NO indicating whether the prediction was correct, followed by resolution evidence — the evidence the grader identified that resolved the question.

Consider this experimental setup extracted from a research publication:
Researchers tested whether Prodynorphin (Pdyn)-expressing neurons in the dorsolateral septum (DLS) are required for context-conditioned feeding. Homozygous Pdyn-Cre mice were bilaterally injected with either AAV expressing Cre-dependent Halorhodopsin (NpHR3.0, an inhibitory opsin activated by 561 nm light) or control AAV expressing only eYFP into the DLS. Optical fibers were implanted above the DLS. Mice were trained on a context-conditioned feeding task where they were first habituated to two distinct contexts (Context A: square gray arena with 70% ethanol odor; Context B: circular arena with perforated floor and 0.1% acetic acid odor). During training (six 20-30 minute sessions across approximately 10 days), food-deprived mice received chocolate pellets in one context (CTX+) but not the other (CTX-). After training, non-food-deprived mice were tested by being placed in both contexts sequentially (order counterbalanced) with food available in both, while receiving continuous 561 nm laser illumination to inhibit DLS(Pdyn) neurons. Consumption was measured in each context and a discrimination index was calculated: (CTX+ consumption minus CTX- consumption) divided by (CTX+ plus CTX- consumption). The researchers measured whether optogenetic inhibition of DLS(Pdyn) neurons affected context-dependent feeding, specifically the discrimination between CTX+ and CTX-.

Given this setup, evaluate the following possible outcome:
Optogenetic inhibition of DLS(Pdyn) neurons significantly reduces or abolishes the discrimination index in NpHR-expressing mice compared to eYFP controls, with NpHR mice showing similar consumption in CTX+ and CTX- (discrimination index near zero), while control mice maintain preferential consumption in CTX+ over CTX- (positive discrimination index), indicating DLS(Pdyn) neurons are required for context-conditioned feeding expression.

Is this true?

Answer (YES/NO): YES